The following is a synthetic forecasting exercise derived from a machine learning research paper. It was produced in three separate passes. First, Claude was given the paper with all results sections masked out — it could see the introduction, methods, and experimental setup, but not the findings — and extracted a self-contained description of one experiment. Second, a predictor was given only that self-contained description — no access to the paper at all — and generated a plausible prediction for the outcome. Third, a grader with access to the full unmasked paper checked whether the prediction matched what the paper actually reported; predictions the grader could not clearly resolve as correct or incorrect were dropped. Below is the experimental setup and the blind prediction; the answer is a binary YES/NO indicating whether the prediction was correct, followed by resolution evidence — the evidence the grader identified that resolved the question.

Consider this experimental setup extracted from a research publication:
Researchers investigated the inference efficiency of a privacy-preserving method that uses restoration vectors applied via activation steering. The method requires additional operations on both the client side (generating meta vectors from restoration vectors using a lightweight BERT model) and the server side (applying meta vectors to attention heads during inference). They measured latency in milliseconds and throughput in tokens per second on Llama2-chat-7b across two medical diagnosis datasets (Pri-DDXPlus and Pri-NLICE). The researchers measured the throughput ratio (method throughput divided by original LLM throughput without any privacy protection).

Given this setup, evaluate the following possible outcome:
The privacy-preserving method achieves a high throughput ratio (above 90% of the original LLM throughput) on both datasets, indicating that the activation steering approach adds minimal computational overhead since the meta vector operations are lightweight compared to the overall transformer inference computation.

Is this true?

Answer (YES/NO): NO